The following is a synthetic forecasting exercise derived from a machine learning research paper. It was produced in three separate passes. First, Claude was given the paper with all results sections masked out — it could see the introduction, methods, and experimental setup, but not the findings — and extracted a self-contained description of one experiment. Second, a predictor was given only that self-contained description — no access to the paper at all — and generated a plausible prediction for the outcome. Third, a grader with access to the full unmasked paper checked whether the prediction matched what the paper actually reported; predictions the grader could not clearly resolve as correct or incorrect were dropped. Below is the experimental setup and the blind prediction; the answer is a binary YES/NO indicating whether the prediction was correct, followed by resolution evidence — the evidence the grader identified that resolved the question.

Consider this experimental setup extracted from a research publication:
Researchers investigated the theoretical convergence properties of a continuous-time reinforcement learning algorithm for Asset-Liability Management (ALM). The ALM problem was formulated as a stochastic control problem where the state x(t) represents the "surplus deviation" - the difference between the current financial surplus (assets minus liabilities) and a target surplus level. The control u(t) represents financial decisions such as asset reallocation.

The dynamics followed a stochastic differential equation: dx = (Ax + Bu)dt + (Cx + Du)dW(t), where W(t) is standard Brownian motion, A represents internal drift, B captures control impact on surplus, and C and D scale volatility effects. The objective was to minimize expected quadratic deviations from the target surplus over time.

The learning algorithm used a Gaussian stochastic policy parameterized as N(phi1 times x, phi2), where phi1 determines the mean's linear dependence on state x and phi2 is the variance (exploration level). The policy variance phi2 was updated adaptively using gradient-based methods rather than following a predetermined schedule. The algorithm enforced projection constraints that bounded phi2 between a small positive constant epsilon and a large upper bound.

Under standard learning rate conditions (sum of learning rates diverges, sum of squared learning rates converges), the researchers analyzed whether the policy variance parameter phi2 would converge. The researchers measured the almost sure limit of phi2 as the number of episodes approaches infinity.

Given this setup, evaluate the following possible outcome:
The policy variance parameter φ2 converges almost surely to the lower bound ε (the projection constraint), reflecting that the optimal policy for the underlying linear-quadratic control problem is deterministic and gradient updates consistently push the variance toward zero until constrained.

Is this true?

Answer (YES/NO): YES